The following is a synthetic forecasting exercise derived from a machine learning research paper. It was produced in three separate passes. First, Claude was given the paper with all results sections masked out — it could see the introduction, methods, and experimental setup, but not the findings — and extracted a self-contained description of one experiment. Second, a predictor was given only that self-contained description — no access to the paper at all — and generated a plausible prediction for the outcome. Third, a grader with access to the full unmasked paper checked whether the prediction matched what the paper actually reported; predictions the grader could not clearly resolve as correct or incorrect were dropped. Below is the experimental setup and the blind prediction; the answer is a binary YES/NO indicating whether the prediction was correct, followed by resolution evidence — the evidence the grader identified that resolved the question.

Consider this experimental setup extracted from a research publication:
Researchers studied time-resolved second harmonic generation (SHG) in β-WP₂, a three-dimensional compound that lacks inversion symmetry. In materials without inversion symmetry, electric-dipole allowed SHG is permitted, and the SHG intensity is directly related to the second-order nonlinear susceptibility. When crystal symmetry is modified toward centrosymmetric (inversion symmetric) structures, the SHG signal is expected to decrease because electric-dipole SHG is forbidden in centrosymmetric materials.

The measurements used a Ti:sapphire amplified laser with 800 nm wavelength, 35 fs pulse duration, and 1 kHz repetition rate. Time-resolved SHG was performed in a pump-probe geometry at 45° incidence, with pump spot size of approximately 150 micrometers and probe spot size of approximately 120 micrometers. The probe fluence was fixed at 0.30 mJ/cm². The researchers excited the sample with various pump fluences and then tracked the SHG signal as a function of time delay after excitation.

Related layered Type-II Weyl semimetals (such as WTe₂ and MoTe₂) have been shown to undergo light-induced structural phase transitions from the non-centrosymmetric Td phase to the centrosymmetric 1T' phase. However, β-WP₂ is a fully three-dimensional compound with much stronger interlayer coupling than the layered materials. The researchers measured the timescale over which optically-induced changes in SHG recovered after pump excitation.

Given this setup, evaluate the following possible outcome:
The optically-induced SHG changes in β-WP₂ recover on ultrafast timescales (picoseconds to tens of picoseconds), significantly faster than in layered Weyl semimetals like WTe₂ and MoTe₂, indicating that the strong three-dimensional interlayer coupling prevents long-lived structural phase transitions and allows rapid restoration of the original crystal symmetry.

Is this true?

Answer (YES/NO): NO